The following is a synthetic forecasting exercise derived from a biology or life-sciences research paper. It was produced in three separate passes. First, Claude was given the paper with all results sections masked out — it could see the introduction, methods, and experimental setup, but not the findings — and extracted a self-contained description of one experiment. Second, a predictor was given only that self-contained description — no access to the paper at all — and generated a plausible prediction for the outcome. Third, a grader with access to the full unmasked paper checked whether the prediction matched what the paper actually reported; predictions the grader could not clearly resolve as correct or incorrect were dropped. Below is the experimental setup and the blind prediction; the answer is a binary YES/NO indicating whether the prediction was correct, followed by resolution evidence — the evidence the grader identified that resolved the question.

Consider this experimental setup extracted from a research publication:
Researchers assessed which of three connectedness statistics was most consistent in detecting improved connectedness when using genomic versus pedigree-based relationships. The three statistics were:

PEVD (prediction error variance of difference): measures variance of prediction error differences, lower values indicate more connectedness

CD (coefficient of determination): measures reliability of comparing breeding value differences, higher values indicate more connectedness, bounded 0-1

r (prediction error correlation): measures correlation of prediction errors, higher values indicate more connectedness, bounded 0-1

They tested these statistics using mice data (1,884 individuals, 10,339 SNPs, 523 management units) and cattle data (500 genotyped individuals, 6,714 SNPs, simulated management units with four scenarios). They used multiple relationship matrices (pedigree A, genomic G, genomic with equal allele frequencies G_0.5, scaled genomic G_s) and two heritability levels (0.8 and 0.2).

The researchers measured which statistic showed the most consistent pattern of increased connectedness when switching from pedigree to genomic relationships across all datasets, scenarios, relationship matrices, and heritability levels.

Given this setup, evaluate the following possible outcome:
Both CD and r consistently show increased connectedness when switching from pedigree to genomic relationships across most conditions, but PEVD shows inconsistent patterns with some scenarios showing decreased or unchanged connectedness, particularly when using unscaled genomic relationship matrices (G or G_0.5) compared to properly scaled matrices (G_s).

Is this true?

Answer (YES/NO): NO